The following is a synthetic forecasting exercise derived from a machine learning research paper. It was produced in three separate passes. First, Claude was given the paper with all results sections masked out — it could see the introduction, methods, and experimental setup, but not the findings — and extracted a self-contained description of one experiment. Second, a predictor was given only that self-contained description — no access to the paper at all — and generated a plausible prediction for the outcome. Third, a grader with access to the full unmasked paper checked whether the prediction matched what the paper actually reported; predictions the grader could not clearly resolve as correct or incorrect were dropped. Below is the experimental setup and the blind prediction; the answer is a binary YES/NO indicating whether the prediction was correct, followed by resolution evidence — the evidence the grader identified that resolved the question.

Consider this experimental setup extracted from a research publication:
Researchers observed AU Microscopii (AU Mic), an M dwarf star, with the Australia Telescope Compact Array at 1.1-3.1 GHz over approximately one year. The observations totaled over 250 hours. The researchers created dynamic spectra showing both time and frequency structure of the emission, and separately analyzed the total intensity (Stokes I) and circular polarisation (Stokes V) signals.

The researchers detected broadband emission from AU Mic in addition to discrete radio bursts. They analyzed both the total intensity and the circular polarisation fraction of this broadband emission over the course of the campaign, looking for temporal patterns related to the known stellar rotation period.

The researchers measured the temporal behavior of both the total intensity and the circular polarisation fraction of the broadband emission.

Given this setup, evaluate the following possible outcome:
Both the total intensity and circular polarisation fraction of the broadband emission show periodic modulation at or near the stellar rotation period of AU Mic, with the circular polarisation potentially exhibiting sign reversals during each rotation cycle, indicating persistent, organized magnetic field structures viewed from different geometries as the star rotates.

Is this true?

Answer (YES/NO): NO